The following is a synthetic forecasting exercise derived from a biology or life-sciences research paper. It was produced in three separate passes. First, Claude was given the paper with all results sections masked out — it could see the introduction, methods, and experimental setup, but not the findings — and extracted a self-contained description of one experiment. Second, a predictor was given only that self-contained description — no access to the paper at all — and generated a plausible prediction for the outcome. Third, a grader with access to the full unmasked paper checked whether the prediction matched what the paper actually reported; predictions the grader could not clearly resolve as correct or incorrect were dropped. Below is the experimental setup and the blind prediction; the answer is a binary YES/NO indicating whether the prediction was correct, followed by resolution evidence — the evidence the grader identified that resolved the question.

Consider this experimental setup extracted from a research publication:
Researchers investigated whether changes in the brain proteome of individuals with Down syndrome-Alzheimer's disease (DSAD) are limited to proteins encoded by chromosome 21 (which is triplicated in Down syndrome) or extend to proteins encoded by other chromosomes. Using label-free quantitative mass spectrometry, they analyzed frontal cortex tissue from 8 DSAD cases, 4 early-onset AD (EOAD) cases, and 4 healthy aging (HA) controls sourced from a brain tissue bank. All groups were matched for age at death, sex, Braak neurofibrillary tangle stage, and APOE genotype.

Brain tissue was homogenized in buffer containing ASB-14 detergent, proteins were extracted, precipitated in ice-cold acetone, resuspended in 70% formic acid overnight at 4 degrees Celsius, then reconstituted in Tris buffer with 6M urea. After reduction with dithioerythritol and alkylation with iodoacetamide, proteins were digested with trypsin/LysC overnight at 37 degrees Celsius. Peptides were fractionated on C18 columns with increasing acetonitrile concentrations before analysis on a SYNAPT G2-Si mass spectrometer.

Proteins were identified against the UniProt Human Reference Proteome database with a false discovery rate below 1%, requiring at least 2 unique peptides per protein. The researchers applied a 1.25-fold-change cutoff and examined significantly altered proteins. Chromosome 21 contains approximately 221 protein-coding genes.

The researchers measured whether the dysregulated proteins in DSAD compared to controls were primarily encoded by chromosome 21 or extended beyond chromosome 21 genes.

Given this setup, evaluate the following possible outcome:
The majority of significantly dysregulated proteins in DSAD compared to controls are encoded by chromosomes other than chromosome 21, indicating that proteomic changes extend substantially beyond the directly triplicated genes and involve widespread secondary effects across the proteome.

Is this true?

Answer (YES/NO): YES